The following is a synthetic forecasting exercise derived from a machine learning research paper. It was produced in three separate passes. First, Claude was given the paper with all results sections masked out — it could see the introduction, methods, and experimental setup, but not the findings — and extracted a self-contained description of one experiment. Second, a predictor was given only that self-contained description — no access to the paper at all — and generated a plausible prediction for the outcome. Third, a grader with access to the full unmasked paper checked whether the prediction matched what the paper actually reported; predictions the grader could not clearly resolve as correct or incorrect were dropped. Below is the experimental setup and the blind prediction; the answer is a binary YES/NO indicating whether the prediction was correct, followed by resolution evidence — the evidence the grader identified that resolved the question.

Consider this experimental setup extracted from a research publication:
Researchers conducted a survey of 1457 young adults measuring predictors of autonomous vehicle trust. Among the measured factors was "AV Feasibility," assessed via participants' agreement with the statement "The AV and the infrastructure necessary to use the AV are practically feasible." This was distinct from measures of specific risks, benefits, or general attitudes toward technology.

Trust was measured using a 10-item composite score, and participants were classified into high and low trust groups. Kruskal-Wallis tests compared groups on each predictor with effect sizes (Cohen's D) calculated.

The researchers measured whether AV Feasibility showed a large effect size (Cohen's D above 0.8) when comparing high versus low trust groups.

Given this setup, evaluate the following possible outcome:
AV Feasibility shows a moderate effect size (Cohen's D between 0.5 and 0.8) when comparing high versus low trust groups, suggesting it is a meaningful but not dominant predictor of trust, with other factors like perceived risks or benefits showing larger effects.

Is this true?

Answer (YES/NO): NO